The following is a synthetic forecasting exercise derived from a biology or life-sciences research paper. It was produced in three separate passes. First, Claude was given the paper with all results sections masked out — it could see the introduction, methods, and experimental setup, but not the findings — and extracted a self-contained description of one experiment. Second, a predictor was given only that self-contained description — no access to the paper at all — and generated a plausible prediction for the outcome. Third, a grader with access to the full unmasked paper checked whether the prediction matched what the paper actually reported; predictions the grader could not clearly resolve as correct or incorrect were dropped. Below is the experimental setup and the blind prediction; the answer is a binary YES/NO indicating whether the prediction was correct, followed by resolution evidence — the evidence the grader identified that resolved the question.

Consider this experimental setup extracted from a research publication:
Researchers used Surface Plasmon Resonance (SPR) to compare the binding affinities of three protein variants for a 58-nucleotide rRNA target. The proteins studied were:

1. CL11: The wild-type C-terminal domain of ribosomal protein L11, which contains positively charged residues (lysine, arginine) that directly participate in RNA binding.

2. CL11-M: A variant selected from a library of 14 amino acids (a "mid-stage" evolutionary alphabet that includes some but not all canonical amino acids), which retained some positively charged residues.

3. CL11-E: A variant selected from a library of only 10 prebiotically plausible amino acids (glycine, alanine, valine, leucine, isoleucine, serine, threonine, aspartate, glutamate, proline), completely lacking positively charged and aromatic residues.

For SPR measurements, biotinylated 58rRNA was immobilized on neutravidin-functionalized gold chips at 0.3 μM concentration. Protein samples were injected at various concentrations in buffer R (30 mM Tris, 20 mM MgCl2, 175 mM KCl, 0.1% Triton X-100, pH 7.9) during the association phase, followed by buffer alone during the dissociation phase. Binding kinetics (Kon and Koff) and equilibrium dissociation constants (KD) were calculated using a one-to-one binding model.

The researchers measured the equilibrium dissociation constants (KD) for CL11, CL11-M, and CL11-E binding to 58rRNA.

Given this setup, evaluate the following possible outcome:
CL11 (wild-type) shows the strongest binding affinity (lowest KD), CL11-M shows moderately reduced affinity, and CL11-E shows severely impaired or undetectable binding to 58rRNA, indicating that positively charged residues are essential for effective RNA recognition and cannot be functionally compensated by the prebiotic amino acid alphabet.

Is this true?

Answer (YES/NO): NO